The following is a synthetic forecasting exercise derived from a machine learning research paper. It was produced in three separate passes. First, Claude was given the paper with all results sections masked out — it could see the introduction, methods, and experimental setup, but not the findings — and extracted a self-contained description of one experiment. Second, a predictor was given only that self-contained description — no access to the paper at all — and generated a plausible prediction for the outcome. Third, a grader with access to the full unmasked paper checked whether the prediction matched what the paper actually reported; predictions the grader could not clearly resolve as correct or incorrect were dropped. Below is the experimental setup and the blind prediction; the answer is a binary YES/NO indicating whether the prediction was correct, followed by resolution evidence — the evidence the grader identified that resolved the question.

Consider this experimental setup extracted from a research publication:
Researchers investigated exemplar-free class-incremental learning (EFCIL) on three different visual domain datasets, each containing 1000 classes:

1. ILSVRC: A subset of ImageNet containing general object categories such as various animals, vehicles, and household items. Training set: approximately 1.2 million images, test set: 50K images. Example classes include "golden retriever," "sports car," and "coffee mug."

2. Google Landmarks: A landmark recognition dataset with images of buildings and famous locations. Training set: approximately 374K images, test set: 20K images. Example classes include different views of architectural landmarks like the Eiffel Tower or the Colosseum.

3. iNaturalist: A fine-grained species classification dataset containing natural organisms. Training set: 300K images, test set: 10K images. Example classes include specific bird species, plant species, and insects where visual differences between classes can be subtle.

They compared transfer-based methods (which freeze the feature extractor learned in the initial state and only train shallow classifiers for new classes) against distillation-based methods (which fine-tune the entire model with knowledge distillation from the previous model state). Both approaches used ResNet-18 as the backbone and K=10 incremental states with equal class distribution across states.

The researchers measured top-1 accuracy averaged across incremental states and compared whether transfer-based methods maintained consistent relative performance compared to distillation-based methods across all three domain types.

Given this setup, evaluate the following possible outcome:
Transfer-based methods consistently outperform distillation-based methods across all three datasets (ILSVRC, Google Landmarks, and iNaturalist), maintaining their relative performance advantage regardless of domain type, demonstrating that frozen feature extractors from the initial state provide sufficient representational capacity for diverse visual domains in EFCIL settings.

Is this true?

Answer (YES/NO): YES